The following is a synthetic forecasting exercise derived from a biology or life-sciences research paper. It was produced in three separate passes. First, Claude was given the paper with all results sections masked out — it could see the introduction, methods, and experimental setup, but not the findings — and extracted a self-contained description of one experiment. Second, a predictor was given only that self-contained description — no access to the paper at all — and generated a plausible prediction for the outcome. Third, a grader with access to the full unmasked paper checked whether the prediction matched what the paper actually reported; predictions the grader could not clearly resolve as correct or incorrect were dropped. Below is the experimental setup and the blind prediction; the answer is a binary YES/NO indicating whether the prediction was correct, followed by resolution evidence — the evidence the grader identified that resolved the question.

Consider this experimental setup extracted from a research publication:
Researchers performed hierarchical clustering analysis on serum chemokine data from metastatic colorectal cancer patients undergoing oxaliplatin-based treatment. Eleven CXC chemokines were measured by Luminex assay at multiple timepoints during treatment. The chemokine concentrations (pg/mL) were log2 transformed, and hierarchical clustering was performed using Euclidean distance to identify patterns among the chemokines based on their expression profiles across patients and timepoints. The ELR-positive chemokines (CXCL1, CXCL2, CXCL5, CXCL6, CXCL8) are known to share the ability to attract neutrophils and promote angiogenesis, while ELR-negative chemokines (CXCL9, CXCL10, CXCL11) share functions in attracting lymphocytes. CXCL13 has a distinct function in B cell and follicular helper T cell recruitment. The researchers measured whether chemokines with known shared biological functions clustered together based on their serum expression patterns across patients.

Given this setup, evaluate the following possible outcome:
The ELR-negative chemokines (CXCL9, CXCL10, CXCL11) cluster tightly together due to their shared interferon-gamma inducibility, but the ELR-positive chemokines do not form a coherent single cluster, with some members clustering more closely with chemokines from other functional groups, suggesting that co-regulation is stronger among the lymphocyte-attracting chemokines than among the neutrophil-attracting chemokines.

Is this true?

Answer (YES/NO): NO